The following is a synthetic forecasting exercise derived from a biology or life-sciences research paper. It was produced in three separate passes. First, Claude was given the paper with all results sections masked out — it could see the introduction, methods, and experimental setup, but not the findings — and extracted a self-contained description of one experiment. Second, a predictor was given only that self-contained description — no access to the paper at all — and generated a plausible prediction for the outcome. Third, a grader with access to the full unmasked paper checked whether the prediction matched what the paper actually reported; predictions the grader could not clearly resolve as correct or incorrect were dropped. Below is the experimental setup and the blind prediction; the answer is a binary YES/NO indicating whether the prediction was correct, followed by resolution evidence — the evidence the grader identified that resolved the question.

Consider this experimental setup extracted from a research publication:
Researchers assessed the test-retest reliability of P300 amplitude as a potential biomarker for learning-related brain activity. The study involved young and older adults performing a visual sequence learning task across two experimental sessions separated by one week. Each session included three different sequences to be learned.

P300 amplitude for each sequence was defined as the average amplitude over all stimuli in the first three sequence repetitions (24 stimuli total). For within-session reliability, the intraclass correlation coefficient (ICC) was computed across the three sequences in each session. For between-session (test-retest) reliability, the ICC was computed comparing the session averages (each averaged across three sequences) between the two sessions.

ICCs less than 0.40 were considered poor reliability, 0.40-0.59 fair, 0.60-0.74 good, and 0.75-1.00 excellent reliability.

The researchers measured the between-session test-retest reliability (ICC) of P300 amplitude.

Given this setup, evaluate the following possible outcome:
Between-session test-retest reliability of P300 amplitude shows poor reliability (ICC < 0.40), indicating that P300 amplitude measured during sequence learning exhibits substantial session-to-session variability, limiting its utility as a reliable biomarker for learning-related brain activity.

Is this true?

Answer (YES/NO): NO